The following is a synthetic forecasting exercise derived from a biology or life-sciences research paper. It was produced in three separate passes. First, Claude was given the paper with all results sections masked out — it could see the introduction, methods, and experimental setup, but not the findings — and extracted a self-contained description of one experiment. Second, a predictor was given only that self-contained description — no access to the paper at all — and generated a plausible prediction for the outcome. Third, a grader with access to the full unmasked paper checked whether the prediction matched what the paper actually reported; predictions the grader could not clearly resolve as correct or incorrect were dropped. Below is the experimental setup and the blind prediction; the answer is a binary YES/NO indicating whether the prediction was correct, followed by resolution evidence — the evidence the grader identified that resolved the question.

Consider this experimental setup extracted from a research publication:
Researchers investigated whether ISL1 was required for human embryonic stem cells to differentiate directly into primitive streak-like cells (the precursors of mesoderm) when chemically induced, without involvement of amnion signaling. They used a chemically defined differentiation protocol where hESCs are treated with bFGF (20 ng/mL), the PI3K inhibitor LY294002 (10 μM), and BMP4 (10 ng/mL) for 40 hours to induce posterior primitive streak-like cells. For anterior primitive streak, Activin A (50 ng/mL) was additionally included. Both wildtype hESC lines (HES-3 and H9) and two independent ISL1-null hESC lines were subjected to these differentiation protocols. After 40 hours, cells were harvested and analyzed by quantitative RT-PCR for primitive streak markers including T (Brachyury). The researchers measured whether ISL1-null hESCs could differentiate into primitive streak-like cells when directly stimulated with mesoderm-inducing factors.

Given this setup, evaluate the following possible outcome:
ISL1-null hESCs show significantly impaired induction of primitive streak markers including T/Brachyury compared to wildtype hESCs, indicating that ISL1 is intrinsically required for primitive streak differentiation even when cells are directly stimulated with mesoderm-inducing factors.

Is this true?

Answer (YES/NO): NO